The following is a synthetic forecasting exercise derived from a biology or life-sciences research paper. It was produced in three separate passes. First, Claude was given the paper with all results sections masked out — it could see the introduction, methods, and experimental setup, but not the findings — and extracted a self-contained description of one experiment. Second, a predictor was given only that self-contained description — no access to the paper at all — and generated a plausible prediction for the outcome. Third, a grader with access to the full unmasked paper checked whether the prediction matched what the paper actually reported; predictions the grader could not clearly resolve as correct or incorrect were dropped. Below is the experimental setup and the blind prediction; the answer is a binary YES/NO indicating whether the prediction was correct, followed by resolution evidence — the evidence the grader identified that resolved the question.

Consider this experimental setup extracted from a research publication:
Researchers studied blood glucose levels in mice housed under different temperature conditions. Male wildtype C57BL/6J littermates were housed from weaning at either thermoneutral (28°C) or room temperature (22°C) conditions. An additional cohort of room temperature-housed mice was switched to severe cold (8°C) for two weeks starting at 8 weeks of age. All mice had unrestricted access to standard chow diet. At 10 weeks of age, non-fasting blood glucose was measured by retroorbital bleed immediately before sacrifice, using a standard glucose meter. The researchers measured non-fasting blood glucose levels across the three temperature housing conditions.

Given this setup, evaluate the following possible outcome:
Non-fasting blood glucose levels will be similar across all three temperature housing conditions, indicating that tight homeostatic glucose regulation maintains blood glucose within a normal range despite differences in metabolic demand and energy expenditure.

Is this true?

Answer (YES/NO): YES